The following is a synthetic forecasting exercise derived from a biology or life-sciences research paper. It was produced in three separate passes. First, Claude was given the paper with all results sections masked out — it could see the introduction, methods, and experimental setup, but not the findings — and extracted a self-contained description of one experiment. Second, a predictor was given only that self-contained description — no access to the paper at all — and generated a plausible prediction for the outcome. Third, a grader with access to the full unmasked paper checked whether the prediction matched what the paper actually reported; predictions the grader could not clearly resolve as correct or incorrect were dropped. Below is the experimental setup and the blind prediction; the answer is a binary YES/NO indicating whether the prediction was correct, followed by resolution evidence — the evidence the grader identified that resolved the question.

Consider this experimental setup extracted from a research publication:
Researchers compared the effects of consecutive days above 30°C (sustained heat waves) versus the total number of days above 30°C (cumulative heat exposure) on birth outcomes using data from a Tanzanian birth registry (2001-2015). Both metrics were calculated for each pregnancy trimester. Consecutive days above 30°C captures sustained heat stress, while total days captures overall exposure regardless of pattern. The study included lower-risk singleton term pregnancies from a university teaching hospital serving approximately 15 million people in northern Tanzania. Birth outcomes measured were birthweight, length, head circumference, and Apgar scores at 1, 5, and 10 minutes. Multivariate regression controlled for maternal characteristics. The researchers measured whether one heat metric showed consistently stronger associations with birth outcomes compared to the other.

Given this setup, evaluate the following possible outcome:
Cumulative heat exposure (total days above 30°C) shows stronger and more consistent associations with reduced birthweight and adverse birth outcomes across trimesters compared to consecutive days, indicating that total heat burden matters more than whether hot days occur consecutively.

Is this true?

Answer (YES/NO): NO